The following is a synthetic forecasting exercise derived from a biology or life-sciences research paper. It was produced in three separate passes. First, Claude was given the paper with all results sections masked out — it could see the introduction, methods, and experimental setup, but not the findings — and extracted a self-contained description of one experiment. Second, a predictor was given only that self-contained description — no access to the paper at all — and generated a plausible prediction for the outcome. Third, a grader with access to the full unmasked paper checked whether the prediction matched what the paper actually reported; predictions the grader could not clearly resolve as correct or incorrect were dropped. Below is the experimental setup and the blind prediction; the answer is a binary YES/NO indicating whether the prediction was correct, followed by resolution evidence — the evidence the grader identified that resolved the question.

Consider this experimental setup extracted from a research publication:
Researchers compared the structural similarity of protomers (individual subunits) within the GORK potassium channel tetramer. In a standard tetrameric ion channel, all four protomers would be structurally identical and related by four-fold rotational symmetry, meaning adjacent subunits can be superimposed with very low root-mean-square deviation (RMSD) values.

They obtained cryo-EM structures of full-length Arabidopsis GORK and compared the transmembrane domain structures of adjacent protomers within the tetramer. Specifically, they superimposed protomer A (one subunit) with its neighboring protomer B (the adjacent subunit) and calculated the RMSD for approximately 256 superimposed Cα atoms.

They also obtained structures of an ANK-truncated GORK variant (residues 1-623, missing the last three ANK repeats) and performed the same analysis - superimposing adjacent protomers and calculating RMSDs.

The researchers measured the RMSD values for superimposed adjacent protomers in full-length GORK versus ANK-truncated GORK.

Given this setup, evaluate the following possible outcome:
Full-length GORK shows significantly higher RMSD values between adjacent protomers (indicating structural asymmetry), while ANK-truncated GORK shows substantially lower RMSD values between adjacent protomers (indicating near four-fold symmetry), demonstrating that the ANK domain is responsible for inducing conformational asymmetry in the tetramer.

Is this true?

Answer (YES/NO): YES